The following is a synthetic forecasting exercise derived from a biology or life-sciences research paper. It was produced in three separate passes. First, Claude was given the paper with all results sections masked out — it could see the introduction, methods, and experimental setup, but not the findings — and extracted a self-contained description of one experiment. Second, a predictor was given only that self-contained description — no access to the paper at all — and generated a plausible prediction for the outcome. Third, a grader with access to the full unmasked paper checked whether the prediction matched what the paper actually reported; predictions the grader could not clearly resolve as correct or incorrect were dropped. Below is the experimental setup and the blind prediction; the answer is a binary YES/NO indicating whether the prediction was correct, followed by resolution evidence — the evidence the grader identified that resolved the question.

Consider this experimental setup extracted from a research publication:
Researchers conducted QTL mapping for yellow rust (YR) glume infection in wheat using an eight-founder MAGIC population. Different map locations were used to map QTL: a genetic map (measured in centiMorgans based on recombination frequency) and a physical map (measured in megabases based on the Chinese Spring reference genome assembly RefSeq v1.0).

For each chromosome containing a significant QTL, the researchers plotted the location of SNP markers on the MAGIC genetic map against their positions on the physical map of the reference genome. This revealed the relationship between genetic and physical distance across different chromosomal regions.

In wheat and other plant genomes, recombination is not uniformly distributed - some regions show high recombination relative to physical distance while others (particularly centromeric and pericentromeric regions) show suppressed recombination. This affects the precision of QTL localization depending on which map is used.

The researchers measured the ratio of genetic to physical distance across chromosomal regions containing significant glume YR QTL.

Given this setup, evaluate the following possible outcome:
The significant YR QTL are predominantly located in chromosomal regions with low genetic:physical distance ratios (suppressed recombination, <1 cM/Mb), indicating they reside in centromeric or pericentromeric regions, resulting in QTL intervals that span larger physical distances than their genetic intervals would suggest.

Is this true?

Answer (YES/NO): NO